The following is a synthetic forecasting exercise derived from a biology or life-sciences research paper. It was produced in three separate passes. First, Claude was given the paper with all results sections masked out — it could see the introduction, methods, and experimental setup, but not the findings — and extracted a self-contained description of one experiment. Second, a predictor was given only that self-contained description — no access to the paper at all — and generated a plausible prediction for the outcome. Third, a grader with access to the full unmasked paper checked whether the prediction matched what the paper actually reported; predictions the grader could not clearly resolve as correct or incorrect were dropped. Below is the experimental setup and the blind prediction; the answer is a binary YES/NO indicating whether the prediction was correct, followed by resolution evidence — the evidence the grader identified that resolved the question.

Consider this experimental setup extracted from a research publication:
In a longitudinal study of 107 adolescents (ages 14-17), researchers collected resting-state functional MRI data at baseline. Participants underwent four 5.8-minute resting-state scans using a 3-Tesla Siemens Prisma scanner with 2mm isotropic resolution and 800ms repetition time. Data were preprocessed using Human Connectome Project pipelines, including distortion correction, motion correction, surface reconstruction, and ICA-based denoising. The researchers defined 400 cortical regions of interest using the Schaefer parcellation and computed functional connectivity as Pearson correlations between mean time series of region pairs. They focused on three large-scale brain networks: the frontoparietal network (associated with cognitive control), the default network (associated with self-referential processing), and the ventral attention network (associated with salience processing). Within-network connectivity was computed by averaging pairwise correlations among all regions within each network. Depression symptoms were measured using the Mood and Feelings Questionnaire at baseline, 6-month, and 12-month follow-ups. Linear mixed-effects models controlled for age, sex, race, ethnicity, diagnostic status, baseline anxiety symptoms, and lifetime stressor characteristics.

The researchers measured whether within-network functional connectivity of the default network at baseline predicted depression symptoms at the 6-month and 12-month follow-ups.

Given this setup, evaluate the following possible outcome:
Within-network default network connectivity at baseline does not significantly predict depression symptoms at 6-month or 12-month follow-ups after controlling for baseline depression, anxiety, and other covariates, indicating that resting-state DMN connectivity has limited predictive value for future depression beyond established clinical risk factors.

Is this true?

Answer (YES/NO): YES